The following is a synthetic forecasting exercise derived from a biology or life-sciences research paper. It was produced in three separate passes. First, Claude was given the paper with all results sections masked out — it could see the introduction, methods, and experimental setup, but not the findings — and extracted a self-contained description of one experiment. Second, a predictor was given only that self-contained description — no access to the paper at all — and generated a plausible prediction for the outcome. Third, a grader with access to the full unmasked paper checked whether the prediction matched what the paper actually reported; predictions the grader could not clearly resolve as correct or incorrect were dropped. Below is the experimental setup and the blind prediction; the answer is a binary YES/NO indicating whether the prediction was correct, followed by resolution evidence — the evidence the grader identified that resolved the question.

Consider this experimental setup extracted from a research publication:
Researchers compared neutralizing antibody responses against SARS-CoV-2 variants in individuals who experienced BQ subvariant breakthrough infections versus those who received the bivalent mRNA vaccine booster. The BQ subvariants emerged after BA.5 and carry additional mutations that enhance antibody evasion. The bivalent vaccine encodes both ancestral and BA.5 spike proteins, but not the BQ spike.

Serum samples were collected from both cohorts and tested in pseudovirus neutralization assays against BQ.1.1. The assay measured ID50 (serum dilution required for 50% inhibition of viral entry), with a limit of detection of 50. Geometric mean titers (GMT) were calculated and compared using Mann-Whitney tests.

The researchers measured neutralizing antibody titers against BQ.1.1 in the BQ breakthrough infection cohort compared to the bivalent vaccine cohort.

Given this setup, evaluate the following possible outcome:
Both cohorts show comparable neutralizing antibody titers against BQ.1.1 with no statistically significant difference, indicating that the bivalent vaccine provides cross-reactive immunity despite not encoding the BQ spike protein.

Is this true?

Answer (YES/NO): NO